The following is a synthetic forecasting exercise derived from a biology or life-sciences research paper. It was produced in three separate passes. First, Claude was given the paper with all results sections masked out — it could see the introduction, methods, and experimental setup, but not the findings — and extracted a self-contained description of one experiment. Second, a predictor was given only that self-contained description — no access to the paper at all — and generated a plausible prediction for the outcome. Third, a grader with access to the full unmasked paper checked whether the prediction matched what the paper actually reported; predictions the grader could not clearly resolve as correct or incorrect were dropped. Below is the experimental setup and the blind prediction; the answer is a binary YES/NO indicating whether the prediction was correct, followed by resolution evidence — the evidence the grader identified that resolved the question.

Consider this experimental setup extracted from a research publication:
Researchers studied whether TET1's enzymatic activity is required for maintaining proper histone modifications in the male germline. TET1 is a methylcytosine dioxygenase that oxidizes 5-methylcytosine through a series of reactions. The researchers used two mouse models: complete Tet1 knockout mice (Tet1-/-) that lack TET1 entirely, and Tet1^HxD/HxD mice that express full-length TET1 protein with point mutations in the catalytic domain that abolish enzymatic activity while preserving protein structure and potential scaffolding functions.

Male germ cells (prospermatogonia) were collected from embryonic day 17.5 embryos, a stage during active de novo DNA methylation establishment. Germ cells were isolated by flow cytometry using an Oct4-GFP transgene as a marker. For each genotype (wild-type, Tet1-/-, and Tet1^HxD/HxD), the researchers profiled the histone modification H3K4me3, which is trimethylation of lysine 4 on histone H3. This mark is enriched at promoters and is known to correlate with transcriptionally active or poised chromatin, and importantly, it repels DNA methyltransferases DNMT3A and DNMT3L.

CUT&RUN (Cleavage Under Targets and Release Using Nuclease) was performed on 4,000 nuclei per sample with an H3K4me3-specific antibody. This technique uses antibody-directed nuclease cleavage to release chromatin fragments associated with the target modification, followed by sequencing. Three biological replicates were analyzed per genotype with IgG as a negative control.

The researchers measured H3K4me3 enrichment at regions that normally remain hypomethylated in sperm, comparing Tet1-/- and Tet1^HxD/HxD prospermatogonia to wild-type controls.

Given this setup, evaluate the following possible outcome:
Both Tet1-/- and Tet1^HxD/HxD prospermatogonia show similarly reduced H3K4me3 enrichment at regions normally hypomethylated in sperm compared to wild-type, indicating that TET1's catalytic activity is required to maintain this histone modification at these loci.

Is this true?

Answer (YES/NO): NO